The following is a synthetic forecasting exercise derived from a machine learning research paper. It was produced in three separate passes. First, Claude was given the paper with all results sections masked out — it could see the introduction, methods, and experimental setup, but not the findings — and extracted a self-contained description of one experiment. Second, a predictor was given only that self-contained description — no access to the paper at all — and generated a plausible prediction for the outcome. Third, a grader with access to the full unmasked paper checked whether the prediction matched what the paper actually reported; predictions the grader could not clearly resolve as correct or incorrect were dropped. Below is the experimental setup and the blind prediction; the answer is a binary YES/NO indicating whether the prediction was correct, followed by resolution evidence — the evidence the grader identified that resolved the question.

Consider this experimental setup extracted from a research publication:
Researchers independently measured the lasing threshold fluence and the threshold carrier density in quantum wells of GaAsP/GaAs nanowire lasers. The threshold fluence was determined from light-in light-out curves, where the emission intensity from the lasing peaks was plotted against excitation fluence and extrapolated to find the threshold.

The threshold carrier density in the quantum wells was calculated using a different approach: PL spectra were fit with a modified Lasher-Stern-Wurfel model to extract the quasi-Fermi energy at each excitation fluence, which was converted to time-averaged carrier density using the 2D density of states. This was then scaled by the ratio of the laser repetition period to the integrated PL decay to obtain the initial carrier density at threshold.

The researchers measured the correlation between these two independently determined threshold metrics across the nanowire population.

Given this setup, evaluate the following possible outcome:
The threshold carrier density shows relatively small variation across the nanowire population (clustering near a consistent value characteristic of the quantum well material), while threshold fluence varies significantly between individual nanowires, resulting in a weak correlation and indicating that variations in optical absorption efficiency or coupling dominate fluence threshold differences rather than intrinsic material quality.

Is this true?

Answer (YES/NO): NO